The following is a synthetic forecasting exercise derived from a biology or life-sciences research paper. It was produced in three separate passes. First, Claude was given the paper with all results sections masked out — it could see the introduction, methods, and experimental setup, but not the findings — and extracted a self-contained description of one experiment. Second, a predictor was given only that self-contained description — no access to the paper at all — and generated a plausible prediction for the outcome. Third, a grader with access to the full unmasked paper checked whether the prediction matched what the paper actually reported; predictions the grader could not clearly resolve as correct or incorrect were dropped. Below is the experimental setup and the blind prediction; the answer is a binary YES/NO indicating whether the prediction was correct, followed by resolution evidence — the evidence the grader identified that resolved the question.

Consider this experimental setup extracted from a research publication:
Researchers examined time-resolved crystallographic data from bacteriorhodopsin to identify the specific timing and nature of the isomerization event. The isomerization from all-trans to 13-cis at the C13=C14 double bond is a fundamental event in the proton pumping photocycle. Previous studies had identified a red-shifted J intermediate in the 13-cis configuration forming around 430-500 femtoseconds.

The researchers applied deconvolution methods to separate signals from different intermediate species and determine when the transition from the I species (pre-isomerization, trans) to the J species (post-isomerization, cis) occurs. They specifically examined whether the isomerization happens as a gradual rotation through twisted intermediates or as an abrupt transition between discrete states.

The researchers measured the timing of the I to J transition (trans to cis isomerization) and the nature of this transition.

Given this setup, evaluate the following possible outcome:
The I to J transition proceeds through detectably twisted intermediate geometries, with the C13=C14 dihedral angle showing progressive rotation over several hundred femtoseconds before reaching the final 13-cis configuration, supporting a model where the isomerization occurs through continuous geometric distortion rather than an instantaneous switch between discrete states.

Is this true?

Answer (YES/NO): NO